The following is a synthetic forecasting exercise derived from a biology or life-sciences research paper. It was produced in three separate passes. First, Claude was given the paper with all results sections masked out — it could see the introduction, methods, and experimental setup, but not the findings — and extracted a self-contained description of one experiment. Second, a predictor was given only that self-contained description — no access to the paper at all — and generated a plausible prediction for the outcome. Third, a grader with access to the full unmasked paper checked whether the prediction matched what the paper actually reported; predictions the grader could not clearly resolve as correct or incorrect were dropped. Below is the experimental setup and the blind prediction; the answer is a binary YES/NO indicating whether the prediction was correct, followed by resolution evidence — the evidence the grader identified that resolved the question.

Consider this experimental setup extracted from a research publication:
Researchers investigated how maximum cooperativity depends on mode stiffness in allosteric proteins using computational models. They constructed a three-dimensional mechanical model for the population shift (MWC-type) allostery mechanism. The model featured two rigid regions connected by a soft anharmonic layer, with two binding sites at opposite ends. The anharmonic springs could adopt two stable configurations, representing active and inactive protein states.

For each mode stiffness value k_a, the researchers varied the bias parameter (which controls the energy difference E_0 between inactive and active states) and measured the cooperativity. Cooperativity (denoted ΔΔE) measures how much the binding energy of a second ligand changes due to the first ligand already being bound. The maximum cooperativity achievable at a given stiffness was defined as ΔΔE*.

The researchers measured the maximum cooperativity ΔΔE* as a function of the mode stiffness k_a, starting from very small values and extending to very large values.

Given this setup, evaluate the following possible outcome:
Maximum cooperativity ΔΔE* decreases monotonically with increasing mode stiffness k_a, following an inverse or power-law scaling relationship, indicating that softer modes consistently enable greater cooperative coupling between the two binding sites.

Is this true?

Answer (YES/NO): NO